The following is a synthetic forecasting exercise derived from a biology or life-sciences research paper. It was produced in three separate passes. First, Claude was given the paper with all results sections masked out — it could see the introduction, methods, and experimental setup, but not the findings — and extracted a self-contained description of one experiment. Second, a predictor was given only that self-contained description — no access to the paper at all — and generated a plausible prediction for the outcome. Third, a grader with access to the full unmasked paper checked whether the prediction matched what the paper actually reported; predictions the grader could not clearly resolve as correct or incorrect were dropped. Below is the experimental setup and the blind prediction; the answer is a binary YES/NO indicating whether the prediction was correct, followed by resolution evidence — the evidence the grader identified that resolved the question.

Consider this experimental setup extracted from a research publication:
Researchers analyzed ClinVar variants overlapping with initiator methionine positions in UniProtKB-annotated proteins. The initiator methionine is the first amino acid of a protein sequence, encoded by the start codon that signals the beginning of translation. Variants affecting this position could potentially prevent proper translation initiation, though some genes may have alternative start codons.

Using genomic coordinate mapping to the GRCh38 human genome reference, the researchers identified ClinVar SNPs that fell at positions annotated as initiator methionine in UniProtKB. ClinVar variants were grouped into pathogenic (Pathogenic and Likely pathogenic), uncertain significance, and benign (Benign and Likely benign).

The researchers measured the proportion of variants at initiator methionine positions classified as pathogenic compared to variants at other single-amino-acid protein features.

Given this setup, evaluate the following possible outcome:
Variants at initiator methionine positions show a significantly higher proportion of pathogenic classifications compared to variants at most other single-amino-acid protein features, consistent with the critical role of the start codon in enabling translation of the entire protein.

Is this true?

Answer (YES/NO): YES